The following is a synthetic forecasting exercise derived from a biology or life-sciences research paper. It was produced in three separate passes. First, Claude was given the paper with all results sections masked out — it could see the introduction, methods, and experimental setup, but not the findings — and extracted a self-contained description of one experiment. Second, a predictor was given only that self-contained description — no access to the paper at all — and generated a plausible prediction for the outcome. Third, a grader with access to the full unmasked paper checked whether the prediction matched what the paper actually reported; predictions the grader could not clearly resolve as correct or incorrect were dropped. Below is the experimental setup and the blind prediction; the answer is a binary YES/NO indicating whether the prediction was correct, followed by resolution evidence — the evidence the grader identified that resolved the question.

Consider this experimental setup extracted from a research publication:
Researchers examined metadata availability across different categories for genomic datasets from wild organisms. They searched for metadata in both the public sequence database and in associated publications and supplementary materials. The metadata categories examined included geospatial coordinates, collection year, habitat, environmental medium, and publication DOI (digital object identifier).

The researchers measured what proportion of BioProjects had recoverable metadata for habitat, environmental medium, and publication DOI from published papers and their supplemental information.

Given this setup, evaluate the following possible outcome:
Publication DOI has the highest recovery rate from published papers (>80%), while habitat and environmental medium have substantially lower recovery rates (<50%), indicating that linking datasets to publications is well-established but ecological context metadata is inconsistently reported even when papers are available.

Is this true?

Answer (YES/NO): NO